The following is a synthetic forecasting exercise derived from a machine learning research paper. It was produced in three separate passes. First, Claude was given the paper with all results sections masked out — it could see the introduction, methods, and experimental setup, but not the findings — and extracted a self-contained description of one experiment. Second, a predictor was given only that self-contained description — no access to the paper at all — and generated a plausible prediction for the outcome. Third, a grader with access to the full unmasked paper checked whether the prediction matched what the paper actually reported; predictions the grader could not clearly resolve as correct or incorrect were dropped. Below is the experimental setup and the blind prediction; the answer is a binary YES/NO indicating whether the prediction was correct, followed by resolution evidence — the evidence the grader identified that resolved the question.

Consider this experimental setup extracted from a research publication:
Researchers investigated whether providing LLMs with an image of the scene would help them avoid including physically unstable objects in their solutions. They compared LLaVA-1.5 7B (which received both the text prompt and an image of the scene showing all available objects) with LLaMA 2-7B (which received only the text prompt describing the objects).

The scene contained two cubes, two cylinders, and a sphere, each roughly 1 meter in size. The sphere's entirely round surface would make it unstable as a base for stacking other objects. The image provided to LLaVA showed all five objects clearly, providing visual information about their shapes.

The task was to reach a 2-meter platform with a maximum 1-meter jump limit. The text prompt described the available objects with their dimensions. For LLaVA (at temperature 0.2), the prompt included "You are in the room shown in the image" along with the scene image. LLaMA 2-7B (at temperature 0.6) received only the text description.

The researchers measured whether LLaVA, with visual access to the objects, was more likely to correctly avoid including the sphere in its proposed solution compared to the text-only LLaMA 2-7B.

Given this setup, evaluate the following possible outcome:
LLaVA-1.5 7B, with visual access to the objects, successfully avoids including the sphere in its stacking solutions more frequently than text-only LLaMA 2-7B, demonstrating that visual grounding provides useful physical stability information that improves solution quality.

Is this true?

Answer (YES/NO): NO